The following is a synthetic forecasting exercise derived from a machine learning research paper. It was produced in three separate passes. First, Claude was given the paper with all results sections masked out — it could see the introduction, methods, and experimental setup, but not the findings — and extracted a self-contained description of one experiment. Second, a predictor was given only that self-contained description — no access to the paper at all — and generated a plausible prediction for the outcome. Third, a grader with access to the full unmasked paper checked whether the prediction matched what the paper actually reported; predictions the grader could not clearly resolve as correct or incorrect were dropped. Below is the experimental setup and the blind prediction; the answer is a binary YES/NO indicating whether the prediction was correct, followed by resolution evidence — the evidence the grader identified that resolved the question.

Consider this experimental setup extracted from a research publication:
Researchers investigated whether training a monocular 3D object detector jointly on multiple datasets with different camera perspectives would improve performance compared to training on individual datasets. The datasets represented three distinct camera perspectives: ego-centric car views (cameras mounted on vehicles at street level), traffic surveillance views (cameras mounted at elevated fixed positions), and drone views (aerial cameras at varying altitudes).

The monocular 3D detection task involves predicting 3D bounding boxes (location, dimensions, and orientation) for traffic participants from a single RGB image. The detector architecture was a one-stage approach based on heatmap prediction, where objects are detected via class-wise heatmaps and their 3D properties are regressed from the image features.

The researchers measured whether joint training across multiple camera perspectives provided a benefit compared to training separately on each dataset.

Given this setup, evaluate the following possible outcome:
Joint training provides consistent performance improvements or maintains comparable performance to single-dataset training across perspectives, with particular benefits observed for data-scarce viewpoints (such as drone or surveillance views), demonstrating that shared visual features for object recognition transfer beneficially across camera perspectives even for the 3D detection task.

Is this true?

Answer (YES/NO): NO